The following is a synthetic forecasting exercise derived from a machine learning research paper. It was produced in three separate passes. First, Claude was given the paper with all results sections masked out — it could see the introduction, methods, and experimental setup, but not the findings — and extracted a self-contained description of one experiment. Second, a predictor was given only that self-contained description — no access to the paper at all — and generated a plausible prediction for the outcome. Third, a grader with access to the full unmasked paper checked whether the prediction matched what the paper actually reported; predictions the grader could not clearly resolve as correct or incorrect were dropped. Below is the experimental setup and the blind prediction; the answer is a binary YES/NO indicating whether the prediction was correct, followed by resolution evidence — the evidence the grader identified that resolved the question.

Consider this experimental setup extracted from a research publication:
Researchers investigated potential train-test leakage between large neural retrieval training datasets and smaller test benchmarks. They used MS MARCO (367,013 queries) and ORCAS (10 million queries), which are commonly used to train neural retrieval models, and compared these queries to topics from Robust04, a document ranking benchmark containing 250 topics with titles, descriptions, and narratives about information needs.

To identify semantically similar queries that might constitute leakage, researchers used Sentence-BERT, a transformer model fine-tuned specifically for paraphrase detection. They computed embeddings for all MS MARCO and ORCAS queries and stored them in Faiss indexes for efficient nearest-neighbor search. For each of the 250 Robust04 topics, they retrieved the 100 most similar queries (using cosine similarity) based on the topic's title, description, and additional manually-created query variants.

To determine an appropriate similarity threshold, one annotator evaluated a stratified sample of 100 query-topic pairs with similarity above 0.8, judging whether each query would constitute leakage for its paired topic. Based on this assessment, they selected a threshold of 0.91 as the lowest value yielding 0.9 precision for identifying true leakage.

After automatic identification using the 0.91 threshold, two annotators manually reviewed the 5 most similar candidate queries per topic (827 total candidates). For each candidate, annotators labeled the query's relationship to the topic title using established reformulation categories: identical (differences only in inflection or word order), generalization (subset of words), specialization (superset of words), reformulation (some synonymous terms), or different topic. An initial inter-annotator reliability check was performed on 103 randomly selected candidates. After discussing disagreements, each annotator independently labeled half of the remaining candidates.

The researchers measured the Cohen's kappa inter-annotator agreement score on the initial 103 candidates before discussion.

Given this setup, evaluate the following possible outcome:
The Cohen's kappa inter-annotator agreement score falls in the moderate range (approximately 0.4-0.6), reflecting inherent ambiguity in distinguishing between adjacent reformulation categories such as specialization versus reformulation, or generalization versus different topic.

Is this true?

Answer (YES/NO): YES